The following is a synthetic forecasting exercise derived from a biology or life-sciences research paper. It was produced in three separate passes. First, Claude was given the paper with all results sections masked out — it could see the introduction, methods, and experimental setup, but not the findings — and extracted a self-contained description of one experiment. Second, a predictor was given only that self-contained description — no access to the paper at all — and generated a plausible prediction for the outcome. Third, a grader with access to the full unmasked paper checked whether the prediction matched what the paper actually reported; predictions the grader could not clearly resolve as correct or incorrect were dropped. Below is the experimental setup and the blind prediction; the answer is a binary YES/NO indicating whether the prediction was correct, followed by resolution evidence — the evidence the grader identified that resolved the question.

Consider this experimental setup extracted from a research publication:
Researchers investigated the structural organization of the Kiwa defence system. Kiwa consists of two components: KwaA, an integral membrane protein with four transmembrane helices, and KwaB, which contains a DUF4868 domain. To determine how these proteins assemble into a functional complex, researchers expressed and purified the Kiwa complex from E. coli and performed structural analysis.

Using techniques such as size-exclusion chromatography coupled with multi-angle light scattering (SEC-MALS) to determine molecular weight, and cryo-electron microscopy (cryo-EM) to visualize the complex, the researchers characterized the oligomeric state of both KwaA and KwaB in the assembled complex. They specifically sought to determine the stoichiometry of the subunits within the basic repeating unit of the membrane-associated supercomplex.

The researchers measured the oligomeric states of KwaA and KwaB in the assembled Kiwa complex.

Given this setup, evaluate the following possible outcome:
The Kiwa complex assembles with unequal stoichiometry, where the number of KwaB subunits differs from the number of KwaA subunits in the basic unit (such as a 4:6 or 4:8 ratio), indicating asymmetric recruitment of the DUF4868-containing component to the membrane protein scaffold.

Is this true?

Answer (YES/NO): YES